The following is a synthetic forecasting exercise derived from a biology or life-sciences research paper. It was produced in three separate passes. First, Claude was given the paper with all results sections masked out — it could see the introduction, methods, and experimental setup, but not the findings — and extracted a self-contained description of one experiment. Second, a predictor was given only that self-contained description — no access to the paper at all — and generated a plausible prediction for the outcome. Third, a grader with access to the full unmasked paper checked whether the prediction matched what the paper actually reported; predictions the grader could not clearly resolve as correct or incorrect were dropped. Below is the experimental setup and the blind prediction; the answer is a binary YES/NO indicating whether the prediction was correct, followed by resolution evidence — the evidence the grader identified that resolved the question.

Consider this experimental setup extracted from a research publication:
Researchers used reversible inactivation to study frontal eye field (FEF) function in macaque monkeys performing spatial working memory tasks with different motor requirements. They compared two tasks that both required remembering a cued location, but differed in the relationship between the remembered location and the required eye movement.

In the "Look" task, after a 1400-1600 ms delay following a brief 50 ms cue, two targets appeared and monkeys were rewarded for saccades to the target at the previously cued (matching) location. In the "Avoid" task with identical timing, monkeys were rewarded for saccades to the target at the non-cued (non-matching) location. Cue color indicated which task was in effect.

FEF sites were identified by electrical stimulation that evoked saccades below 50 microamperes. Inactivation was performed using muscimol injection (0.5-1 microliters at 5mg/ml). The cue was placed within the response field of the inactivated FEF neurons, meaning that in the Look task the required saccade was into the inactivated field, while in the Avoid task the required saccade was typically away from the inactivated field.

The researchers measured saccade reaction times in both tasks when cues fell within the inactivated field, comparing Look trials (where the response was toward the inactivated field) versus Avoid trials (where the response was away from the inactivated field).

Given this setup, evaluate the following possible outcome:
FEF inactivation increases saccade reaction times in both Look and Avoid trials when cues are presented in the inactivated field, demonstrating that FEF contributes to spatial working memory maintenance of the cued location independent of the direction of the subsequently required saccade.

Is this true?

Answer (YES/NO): NO